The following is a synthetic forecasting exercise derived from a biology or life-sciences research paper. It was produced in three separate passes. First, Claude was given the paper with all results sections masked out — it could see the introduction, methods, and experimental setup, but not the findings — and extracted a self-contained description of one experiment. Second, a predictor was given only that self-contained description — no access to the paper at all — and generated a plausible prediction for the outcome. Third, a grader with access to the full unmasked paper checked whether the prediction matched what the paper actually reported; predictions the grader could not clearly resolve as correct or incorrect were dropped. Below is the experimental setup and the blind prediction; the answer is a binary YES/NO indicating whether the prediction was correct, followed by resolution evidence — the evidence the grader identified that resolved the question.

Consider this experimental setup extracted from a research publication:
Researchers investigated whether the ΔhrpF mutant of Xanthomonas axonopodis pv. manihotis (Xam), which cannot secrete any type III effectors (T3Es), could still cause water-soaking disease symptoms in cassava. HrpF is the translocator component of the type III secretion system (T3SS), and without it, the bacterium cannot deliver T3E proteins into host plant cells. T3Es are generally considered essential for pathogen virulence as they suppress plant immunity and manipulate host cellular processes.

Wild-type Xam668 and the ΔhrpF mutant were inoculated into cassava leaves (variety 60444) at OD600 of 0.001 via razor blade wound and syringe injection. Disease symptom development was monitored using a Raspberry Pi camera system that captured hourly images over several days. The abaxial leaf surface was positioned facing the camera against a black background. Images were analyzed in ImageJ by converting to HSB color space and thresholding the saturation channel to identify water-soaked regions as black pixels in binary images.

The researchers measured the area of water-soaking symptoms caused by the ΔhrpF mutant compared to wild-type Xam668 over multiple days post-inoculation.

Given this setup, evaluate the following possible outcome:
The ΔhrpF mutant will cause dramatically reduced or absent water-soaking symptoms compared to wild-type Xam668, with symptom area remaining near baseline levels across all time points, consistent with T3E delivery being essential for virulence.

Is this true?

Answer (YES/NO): YES